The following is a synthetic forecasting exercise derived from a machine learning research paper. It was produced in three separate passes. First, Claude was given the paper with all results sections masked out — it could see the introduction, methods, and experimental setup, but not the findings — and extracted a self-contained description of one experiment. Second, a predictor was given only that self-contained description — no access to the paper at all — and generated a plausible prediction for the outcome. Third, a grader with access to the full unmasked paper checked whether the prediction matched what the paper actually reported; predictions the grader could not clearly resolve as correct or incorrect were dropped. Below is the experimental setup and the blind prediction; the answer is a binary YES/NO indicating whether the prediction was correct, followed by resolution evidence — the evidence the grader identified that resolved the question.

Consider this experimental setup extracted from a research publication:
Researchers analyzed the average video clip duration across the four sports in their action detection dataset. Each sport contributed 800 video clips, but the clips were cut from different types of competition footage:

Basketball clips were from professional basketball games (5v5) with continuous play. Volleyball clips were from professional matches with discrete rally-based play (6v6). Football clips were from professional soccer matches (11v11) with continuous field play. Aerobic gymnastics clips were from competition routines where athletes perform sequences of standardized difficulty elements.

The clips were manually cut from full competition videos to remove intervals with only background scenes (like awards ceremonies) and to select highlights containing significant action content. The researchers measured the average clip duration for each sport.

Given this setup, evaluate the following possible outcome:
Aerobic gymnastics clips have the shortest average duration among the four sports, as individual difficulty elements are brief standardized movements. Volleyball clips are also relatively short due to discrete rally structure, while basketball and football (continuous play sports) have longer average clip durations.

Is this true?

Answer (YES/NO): NO